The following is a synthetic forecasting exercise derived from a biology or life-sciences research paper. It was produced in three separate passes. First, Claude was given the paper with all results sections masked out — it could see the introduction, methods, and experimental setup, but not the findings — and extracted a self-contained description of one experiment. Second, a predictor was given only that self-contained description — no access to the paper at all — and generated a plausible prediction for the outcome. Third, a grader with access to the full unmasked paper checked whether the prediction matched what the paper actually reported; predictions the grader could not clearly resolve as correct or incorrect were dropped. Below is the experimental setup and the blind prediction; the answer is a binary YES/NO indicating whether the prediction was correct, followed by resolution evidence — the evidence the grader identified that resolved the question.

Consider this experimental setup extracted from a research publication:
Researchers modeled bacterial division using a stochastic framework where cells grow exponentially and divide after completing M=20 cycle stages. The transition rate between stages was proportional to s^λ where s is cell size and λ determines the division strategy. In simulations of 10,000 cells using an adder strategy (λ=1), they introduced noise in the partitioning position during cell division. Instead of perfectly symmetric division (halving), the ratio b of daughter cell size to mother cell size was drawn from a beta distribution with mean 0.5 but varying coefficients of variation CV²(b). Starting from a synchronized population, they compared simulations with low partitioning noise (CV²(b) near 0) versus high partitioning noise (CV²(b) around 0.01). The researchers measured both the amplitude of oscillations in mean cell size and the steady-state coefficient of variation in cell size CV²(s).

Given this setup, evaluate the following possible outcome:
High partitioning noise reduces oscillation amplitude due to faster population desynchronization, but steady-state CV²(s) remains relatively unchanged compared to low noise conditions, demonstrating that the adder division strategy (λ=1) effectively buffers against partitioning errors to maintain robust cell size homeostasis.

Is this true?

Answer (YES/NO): NO